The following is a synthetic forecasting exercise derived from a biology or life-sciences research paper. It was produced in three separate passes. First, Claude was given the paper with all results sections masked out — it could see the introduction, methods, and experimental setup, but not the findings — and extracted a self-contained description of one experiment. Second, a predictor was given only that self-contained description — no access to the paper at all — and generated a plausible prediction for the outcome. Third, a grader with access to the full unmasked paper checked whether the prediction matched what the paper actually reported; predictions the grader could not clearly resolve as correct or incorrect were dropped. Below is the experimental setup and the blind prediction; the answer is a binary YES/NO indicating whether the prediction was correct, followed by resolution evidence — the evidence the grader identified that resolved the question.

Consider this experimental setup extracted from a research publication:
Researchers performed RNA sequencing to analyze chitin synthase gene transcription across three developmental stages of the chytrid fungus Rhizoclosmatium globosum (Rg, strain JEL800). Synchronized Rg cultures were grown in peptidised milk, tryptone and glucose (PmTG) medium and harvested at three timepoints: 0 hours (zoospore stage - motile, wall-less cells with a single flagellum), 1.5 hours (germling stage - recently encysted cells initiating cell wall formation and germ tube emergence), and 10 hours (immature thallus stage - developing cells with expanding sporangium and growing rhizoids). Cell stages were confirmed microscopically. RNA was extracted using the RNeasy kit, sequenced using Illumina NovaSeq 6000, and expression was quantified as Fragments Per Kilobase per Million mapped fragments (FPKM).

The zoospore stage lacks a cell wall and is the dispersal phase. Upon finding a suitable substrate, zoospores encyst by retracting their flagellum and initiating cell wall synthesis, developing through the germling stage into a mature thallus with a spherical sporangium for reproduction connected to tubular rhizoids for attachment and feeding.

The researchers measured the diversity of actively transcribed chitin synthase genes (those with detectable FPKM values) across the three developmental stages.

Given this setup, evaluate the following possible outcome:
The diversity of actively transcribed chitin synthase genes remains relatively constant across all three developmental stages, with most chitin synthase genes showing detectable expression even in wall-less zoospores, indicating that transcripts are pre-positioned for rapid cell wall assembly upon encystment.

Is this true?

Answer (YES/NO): NO